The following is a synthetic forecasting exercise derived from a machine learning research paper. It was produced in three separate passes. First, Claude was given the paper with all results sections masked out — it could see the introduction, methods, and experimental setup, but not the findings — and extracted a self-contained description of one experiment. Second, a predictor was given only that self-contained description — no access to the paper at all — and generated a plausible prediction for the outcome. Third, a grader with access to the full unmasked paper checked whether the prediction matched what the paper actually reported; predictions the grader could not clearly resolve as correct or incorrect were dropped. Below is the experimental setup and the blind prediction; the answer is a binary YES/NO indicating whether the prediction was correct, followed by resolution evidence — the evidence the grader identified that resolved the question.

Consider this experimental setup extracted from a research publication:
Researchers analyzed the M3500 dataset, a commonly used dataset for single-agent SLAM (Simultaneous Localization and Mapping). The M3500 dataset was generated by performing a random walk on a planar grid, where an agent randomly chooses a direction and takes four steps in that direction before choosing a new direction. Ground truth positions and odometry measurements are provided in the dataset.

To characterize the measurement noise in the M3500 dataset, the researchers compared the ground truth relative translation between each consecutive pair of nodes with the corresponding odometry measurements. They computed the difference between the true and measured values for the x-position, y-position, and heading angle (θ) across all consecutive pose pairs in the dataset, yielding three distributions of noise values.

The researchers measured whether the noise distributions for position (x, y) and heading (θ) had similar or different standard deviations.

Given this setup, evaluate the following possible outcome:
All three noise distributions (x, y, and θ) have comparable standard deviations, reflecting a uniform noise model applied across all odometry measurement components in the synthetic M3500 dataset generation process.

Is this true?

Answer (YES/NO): YES